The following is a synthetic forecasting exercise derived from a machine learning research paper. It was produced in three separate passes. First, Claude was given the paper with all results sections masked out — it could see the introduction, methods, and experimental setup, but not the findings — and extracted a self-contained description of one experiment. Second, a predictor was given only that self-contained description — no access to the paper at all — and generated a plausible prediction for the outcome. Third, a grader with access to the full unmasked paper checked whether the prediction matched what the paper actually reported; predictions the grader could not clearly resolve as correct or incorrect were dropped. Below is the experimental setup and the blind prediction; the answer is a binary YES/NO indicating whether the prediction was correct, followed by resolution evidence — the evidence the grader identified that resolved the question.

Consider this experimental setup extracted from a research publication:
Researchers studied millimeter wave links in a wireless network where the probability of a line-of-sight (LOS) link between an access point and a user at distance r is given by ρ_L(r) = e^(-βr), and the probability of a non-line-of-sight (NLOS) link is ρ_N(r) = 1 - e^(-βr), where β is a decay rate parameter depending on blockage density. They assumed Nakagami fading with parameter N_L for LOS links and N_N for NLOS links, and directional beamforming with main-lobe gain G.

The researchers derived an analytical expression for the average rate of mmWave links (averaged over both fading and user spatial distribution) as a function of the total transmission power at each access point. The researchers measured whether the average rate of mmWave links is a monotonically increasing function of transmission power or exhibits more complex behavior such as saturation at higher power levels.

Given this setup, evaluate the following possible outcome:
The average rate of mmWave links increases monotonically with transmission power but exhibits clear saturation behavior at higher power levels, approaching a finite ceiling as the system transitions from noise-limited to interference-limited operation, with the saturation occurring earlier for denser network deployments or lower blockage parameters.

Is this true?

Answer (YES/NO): NO